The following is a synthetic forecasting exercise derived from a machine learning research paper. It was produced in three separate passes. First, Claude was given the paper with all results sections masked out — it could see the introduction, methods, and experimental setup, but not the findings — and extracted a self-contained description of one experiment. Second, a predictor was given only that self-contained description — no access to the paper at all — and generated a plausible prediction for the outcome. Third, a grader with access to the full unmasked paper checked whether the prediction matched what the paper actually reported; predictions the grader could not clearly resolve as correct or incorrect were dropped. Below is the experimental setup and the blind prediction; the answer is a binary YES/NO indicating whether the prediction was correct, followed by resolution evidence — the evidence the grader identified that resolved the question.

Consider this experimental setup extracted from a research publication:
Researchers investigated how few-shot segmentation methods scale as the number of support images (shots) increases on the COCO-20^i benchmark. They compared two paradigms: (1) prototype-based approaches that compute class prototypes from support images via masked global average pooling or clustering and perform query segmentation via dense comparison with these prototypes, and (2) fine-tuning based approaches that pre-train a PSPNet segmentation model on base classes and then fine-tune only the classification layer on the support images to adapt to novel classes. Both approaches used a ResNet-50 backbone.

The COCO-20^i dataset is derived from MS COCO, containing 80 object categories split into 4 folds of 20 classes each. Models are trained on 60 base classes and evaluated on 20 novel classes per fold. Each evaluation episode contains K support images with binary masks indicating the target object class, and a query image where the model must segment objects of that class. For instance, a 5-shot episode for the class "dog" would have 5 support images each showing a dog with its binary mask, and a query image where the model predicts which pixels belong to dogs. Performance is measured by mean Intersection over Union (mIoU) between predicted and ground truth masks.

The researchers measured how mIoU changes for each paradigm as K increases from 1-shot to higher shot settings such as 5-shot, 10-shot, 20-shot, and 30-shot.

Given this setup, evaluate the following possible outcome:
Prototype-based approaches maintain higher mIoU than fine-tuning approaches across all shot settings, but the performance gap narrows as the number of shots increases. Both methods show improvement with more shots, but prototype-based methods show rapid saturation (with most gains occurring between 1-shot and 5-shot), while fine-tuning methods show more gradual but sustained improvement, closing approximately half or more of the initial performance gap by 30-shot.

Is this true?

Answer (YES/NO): NO